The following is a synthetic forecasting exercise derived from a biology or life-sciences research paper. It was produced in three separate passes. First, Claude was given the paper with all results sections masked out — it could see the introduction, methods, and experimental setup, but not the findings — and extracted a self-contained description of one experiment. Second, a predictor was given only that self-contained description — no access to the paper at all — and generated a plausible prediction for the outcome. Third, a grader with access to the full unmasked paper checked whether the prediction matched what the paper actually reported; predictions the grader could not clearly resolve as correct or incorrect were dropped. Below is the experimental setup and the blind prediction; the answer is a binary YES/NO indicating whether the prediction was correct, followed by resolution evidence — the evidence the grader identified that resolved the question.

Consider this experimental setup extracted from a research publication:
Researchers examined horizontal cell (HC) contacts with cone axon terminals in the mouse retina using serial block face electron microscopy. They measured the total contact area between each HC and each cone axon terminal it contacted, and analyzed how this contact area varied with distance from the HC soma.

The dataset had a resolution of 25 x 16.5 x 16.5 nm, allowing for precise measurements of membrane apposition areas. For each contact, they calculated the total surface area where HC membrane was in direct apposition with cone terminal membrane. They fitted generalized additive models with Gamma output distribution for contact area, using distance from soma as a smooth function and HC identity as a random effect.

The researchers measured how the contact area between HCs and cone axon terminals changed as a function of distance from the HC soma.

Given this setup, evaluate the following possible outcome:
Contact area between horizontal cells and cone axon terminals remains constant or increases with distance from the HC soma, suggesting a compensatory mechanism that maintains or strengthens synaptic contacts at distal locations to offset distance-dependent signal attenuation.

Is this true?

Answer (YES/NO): NO